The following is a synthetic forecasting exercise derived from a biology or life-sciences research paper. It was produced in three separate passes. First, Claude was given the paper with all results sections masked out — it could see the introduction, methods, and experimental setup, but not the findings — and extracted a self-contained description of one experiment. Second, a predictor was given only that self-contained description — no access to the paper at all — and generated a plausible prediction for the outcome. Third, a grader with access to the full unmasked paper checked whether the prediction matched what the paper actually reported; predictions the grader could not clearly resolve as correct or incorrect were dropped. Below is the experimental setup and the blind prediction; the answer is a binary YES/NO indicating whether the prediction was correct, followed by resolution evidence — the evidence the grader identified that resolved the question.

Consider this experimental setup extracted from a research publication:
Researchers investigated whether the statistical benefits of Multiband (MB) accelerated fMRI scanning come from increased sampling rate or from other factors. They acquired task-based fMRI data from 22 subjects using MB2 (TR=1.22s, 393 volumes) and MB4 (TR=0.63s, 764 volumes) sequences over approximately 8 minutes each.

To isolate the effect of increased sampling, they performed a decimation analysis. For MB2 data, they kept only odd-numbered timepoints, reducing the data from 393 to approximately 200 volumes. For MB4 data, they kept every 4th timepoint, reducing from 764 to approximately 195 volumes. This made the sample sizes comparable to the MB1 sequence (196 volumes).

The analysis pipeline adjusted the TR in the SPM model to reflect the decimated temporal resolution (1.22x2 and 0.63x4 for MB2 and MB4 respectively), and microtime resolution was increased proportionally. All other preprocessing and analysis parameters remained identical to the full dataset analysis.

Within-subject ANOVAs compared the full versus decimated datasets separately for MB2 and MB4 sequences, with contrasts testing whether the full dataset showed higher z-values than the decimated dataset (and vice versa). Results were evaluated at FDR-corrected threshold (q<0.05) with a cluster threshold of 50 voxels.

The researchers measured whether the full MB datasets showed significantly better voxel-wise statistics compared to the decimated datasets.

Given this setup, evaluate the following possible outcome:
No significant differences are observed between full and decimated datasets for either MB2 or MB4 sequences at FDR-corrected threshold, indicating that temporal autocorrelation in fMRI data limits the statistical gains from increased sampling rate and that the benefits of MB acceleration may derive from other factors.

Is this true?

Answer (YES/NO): NO